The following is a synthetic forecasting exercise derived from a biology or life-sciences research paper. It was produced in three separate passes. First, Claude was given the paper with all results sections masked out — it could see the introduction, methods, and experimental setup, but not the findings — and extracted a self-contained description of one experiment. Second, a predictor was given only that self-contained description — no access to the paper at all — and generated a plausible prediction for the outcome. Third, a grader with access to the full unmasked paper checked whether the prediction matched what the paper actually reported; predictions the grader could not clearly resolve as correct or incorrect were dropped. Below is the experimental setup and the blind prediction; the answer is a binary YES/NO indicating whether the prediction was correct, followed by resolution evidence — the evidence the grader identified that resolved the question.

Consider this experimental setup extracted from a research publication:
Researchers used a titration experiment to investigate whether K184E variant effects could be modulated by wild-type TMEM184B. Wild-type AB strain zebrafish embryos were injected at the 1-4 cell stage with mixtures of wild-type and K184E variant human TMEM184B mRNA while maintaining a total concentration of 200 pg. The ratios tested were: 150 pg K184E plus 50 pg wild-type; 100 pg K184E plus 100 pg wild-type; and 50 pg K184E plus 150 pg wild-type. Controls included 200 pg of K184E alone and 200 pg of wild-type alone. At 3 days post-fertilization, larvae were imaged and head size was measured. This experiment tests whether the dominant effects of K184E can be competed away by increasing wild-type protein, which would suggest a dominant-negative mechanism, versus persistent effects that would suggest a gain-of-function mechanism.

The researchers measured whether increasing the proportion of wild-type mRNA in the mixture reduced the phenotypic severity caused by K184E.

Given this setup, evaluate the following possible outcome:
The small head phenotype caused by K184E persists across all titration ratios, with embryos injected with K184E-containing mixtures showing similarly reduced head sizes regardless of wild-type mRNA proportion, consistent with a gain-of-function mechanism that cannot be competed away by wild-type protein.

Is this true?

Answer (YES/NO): YES